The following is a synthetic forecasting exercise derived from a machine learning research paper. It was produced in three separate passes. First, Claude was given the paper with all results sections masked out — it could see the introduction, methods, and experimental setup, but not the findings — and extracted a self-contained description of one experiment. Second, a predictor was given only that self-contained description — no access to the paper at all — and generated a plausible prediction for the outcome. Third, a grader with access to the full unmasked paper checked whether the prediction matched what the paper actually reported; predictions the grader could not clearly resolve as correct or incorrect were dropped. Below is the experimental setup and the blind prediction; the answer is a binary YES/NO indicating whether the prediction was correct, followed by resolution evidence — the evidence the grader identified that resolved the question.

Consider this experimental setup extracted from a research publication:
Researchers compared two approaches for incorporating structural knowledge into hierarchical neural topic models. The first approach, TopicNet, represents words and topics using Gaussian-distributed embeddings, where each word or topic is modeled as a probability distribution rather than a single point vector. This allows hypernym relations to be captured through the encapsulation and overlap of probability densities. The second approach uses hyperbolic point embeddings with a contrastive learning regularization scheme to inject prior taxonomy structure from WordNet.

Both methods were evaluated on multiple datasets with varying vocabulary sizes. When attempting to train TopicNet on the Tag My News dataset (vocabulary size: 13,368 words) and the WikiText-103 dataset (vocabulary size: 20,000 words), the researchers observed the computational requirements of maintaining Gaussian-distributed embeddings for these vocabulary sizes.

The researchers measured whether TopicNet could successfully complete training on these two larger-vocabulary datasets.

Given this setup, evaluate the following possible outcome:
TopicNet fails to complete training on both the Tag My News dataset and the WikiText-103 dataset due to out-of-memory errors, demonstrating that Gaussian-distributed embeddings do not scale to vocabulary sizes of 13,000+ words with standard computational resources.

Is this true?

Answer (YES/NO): YES